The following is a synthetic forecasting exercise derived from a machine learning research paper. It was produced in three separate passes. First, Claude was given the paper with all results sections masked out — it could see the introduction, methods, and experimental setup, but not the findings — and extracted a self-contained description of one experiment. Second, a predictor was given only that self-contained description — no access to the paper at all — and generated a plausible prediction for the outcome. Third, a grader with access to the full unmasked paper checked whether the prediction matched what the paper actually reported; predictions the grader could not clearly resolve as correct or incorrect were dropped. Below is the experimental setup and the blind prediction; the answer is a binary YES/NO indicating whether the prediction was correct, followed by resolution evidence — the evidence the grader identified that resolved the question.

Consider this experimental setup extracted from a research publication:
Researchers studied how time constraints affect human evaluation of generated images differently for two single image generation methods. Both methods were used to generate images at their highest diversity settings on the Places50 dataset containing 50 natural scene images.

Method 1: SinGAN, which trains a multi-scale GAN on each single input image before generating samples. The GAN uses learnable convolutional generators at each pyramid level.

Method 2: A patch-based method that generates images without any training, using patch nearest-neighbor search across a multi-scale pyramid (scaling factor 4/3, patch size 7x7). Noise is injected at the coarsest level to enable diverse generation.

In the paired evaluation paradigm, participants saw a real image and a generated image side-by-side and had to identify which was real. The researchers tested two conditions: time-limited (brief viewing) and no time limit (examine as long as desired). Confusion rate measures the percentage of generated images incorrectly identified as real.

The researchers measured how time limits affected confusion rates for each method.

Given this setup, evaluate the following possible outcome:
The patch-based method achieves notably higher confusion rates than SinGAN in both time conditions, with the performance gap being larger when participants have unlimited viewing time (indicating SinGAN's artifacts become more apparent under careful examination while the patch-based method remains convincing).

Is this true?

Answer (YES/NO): NO